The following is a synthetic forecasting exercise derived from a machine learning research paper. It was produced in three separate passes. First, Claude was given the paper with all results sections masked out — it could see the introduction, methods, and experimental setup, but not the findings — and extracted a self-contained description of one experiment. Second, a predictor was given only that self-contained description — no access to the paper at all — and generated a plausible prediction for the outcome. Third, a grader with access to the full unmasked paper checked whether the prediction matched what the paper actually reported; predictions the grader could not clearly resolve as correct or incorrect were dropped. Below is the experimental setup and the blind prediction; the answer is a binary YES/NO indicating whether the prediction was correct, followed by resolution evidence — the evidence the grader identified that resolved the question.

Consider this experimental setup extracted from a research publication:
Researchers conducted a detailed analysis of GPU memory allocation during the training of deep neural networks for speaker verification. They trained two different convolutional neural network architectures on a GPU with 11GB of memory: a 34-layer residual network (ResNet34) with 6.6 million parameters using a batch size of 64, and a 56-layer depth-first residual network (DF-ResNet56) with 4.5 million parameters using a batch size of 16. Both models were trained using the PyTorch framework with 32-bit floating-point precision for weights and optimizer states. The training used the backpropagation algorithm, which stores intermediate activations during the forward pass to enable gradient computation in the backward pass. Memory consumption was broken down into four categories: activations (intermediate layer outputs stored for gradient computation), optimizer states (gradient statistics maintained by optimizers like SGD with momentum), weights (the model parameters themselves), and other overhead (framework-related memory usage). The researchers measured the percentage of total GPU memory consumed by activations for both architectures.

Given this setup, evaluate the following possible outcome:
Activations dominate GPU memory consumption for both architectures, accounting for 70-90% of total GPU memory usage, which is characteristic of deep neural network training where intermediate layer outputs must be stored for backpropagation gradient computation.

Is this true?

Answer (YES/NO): NO